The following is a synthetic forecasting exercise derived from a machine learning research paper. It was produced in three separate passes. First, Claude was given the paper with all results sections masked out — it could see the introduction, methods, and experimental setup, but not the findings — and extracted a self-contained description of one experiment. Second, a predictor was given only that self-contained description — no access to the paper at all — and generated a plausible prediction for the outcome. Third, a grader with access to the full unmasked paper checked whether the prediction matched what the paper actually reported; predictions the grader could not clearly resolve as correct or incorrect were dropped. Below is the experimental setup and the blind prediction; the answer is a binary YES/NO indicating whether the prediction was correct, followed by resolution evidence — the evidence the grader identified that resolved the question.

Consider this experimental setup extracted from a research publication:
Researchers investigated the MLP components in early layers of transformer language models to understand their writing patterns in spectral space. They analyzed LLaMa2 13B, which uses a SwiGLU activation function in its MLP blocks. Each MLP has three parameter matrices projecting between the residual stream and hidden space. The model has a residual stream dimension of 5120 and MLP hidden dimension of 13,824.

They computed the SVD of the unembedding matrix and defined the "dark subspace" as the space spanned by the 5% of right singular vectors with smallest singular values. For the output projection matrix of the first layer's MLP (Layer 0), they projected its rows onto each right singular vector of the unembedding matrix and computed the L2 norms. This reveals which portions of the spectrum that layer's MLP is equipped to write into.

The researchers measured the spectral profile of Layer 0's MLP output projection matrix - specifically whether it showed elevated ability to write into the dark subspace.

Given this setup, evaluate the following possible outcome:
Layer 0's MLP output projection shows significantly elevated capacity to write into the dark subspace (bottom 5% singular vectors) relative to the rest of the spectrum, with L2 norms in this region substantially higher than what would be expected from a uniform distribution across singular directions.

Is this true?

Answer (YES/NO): YES